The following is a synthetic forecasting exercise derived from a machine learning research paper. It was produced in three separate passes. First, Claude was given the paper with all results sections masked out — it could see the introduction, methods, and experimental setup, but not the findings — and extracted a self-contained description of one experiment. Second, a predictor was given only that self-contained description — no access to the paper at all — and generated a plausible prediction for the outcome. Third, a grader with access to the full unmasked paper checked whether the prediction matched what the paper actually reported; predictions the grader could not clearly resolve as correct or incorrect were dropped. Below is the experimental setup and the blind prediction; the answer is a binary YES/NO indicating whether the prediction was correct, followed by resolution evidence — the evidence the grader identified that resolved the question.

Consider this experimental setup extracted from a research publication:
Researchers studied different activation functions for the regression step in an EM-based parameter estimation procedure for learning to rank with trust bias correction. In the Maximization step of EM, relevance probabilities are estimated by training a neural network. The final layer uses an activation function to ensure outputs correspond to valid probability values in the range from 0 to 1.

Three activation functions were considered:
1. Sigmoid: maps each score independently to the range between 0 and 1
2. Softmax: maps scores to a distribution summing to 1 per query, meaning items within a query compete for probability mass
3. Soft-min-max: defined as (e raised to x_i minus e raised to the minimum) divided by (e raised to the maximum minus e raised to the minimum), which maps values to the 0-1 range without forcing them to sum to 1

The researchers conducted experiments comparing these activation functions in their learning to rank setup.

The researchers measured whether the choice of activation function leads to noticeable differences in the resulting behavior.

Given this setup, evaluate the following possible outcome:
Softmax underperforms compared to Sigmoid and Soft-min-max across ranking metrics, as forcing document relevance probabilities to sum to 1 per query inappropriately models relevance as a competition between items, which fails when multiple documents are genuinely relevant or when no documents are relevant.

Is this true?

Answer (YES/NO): NO